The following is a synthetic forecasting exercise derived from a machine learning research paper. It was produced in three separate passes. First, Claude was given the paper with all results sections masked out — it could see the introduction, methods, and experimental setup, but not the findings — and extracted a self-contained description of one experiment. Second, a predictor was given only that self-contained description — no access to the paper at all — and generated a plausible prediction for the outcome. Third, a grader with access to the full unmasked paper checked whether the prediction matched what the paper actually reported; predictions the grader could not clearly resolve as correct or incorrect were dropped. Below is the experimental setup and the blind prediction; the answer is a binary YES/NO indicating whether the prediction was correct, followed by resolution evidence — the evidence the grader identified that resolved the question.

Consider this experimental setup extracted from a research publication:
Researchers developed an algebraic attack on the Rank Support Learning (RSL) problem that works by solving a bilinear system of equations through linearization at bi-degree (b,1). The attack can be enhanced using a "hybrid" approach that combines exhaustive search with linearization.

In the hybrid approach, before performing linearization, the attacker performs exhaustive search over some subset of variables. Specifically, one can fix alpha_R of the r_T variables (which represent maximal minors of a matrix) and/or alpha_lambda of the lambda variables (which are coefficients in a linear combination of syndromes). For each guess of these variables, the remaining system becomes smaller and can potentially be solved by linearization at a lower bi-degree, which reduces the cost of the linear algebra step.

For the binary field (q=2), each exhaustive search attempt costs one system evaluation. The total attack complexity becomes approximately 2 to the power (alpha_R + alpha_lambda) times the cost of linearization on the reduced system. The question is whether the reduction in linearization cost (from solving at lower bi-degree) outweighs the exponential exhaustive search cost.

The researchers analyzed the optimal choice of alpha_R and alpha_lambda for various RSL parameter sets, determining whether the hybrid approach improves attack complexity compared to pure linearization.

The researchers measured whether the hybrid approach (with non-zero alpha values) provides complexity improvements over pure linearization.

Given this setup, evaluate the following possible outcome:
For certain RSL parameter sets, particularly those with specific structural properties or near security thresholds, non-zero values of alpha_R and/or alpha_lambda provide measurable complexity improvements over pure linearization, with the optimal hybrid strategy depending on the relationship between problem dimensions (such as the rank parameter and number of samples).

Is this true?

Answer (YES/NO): YES